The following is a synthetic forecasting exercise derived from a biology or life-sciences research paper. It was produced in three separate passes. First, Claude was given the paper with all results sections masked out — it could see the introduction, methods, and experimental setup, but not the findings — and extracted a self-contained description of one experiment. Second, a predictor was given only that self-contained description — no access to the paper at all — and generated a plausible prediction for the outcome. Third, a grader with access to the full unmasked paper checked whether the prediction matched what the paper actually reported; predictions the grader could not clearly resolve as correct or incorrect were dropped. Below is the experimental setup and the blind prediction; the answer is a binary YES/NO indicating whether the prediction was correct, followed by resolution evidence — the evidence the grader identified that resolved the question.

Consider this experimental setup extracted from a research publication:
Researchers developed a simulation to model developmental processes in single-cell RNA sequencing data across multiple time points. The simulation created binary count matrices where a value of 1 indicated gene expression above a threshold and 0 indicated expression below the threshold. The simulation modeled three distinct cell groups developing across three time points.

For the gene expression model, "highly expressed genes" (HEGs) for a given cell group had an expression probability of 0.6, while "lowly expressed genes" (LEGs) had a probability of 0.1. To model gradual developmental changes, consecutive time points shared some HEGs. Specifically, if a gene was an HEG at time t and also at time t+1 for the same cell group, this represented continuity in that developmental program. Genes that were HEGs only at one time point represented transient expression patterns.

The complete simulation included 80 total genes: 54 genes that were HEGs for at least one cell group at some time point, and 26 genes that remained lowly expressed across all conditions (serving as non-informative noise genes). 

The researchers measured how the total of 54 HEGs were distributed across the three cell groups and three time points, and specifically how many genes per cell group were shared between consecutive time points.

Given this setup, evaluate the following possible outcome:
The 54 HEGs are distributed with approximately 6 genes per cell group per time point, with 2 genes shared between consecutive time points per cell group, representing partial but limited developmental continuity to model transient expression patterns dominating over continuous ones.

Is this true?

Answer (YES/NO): NO